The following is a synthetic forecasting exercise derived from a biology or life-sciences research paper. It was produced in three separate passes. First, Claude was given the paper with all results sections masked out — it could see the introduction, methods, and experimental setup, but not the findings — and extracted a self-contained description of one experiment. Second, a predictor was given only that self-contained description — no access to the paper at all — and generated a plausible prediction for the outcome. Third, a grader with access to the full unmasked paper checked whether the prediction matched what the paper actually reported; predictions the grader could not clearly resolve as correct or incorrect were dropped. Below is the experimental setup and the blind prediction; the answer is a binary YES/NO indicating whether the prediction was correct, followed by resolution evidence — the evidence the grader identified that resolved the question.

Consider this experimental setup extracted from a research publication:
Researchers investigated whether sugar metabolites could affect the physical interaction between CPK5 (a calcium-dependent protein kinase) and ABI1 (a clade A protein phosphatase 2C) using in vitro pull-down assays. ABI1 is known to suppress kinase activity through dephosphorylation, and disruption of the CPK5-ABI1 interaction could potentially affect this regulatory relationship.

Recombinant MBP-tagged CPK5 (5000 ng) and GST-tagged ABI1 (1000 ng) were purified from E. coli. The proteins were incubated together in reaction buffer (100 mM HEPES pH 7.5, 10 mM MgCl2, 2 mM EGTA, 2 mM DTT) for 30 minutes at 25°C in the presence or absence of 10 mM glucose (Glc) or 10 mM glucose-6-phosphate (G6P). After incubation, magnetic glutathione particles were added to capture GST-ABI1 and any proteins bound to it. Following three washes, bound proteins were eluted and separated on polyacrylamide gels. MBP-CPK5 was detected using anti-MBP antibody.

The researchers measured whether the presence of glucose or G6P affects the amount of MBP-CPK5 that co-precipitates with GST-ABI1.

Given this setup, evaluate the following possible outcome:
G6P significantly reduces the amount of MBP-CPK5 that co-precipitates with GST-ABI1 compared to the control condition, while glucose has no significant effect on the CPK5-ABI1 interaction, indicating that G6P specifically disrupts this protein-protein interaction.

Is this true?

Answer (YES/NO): YES